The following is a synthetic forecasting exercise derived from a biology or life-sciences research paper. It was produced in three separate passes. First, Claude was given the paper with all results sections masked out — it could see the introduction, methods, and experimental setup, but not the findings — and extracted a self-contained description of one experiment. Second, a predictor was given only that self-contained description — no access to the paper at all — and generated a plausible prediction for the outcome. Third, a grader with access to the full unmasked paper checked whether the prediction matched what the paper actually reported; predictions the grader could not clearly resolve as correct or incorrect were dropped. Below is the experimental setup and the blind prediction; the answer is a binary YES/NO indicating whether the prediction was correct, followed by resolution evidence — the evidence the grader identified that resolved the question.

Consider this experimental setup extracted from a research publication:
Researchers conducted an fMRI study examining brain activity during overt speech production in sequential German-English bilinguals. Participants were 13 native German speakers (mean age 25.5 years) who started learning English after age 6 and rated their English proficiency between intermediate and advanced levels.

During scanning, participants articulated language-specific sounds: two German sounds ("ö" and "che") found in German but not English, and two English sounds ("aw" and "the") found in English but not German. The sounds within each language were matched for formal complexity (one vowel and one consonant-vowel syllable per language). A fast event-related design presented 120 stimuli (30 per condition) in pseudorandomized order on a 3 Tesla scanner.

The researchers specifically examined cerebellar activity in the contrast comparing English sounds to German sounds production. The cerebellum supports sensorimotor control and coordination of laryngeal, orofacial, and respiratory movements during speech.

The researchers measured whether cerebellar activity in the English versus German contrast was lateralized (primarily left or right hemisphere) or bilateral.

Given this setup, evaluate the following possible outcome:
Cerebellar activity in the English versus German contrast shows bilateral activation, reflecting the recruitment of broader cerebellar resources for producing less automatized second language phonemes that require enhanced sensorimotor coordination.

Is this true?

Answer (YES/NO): YES